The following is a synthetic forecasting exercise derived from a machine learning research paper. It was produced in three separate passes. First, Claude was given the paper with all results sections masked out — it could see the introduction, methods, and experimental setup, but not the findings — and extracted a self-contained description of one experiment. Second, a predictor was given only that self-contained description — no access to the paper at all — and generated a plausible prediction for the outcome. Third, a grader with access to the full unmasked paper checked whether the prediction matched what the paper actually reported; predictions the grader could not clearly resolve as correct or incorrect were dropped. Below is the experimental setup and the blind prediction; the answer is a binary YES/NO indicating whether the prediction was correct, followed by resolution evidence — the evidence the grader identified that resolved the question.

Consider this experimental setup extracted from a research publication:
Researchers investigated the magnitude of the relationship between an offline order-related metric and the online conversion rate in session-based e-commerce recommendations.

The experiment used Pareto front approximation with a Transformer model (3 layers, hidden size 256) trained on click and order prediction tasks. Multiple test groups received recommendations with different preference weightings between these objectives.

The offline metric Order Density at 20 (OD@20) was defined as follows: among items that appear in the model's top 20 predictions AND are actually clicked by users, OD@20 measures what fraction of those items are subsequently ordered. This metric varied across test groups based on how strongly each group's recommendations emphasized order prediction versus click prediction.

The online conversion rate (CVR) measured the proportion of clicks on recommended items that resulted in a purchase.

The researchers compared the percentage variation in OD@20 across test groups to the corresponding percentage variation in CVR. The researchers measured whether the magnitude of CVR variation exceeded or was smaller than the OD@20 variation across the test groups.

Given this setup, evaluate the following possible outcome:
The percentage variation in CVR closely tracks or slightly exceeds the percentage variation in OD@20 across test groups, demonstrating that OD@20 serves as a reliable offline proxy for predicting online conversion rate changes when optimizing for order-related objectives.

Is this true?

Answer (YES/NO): NO